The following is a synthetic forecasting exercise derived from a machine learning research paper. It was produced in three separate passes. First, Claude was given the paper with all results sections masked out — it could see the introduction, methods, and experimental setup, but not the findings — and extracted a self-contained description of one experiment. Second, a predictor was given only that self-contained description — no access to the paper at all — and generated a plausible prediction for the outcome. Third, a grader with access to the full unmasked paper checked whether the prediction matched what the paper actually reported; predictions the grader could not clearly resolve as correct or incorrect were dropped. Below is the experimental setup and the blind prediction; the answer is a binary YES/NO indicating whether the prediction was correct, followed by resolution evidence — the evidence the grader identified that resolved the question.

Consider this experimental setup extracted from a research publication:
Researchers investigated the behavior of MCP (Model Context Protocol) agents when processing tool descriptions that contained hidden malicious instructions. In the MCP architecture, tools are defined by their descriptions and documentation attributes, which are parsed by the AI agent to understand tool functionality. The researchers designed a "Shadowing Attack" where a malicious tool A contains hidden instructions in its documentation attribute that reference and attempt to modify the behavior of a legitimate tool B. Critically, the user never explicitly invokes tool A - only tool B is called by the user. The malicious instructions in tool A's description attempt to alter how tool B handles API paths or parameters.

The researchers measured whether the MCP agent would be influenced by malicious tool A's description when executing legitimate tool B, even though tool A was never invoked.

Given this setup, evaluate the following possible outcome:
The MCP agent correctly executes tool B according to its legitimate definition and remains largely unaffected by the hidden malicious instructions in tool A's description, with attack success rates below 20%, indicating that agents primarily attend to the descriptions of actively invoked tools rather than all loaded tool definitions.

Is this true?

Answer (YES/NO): NO